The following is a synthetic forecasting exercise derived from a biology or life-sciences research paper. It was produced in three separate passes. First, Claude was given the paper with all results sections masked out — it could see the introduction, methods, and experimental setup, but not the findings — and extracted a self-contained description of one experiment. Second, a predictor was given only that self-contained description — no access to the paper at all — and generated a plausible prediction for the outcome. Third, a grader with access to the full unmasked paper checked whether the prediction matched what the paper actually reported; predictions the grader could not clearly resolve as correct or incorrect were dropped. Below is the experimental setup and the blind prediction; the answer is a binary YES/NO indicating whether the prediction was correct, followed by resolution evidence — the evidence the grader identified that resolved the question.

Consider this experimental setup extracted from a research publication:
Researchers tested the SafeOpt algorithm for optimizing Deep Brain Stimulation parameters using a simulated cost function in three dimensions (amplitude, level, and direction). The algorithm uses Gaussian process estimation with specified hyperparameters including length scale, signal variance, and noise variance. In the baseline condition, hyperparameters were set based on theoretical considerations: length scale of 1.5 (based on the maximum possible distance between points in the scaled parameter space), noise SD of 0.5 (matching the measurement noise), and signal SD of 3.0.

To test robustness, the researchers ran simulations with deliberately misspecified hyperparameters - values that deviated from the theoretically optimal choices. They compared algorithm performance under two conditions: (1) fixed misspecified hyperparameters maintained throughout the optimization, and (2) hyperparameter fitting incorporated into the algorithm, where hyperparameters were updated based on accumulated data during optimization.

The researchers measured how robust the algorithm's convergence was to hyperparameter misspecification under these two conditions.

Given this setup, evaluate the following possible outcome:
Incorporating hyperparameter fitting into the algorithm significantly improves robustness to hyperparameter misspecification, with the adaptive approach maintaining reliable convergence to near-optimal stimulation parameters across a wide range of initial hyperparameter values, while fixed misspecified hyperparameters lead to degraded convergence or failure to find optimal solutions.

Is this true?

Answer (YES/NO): YES